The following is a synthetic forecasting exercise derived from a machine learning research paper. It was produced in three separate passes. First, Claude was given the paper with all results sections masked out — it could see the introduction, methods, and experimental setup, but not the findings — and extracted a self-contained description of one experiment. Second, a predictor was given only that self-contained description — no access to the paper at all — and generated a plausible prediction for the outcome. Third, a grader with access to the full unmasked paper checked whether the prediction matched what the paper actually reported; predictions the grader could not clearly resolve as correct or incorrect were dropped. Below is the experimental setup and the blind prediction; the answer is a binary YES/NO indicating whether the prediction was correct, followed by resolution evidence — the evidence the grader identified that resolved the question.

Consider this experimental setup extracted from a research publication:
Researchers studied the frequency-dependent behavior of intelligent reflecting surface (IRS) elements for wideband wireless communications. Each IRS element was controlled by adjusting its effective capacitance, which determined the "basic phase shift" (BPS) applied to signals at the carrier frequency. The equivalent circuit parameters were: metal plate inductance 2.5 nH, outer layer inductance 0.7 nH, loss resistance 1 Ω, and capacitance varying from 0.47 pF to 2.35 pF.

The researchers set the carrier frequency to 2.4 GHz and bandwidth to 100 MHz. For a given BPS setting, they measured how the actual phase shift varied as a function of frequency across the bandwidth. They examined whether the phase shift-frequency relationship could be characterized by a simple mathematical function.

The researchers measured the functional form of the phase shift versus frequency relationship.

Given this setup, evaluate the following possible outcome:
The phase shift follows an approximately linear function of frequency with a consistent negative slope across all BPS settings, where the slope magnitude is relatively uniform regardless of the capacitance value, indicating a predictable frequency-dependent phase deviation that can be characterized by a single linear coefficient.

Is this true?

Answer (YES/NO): NO